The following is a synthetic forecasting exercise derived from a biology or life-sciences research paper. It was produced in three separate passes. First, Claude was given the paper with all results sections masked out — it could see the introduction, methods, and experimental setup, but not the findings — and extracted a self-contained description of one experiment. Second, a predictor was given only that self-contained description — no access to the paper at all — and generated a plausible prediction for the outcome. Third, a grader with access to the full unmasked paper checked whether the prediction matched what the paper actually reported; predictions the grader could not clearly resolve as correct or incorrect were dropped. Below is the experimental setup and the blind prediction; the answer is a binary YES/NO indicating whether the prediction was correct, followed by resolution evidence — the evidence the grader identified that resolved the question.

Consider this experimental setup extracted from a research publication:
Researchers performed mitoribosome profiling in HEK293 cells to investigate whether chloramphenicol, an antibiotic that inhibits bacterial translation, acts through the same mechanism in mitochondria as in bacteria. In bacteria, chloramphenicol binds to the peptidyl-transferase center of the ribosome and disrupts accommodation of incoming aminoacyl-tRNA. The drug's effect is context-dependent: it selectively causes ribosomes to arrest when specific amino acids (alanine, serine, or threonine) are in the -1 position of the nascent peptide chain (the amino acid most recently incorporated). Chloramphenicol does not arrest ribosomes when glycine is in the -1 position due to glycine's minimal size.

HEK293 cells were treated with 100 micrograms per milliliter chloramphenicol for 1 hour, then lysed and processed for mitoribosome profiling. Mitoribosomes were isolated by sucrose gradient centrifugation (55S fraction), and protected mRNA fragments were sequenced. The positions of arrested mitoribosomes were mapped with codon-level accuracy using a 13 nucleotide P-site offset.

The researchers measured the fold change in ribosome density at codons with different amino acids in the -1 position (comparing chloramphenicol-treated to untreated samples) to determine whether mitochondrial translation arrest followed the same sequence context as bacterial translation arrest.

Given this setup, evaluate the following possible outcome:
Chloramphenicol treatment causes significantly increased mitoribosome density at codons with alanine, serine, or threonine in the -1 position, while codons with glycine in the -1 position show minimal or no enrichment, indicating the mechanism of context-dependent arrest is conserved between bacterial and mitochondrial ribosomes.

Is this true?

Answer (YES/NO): YES